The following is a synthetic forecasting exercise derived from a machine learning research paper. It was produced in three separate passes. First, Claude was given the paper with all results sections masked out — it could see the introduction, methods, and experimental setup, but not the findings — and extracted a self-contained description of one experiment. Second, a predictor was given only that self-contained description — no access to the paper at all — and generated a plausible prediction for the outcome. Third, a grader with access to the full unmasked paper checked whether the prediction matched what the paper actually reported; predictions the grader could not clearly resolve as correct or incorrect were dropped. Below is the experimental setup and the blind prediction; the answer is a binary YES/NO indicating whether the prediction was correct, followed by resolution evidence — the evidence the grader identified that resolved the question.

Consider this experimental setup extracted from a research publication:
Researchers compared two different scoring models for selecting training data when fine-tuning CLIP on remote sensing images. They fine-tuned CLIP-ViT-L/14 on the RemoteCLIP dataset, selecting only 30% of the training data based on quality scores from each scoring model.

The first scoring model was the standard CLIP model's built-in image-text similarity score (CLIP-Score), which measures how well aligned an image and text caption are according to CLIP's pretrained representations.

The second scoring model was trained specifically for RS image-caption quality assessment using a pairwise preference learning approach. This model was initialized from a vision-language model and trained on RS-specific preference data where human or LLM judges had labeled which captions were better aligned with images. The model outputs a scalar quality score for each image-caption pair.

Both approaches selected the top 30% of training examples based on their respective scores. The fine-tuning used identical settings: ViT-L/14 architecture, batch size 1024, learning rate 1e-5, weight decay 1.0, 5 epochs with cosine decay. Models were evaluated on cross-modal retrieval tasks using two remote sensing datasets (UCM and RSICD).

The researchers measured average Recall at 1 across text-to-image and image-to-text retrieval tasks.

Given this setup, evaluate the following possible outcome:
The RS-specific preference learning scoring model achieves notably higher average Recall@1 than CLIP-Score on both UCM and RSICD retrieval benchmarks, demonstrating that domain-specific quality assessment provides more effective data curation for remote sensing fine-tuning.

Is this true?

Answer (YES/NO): NO